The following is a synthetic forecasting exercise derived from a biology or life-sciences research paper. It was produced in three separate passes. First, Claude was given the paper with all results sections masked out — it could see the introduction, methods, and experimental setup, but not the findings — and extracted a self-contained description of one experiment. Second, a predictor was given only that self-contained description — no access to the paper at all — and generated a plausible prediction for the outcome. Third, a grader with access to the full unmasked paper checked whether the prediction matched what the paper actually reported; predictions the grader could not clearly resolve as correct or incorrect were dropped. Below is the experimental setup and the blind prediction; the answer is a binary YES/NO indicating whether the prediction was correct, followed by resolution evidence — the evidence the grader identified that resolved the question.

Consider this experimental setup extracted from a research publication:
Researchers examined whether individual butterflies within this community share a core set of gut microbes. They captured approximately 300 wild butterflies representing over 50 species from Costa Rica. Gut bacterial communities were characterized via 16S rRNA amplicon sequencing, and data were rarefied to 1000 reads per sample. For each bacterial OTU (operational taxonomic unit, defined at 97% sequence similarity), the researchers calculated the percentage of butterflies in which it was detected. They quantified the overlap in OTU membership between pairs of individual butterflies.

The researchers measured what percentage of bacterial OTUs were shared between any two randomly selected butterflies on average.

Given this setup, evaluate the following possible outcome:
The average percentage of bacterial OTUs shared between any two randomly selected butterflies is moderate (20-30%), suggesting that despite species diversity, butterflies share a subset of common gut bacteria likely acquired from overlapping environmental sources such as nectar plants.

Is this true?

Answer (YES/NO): YES